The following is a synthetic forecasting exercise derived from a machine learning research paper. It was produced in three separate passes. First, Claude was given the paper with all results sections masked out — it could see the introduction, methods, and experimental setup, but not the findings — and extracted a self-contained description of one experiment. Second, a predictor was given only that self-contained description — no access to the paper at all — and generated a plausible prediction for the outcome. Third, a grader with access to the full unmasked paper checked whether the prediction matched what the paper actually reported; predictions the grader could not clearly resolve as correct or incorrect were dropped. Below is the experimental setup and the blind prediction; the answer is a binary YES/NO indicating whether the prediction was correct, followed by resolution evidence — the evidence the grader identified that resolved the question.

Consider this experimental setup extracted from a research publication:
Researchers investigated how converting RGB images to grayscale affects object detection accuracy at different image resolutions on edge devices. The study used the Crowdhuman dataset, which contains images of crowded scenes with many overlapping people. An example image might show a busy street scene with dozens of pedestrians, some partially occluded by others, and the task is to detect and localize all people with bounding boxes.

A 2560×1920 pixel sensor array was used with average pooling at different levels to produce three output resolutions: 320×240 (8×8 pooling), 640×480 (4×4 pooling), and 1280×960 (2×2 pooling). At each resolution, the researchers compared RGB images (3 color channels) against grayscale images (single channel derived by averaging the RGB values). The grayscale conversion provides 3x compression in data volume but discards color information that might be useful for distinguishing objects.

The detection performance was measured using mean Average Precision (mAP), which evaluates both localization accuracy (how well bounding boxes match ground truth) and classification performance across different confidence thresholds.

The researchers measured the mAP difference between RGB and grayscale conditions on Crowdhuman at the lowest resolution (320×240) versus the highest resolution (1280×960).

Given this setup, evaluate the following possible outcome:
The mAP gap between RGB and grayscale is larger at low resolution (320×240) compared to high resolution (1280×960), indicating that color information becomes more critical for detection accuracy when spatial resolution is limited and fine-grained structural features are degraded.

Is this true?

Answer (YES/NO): YES